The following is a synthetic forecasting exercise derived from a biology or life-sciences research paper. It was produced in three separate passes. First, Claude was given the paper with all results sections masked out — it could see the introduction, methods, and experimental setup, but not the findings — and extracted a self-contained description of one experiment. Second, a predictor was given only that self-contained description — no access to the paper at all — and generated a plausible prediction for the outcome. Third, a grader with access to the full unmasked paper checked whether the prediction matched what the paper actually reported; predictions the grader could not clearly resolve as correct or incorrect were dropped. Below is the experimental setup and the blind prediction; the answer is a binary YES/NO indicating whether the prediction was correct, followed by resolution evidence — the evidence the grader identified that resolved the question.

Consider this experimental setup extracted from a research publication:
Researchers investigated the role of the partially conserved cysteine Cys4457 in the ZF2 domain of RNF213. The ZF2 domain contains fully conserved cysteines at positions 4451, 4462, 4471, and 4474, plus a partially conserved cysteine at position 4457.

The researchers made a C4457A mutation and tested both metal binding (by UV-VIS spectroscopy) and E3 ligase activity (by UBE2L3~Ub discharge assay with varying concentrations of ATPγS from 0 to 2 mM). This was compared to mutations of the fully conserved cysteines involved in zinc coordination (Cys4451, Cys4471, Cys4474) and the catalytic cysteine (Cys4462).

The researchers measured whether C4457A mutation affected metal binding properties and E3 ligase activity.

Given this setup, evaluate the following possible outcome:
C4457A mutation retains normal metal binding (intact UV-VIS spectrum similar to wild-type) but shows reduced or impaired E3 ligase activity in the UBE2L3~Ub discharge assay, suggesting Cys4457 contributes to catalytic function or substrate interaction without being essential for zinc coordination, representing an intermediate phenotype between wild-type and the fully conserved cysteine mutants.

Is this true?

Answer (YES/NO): NO